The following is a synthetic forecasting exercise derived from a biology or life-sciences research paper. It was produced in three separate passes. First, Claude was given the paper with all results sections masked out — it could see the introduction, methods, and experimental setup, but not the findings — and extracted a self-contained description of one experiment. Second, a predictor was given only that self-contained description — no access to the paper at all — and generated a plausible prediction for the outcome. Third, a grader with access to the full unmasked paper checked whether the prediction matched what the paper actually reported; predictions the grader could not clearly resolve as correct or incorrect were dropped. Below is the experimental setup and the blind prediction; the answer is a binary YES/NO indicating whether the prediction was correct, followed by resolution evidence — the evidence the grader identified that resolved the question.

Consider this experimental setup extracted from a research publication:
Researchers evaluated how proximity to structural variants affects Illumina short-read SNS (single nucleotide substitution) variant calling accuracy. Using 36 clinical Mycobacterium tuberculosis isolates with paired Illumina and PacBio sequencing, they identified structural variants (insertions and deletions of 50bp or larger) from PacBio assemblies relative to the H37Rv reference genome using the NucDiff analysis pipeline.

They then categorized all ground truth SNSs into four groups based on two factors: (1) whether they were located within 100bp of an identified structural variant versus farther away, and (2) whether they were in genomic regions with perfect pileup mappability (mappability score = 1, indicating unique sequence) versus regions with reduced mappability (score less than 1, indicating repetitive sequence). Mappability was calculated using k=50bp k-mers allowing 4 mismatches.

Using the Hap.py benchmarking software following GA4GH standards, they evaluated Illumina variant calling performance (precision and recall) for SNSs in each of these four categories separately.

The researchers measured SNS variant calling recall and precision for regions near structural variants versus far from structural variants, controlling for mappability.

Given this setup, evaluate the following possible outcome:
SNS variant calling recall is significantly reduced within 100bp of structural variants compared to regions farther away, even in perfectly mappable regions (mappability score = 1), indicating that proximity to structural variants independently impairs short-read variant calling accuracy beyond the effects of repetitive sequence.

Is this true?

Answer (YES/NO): YES